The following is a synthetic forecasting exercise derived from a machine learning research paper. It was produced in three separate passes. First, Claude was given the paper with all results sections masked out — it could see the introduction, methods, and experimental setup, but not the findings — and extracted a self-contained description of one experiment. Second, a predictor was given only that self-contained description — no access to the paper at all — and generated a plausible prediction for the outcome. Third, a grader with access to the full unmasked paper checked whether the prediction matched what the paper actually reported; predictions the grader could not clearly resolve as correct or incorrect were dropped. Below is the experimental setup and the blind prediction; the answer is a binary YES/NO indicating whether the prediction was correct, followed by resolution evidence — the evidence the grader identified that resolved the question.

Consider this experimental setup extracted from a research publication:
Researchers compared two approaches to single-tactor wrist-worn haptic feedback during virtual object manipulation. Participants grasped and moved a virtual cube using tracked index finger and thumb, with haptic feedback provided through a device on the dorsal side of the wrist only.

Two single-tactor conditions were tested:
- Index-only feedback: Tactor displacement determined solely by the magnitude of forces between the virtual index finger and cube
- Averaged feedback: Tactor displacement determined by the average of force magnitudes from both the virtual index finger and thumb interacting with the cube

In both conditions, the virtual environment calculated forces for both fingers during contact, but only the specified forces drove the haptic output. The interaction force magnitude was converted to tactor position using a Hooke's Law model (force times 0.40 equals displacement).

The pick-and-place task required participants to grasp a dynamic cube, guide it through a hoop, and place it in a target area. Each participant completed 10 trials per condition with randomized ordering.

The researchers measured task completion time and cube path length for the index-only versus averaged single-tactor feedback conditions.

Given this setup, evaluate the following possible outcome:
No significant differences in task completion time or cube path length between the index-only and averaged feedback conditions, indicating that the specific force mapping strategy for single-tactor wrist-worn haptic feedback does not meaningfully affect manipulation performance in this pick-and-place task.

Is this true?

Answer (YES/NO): YES